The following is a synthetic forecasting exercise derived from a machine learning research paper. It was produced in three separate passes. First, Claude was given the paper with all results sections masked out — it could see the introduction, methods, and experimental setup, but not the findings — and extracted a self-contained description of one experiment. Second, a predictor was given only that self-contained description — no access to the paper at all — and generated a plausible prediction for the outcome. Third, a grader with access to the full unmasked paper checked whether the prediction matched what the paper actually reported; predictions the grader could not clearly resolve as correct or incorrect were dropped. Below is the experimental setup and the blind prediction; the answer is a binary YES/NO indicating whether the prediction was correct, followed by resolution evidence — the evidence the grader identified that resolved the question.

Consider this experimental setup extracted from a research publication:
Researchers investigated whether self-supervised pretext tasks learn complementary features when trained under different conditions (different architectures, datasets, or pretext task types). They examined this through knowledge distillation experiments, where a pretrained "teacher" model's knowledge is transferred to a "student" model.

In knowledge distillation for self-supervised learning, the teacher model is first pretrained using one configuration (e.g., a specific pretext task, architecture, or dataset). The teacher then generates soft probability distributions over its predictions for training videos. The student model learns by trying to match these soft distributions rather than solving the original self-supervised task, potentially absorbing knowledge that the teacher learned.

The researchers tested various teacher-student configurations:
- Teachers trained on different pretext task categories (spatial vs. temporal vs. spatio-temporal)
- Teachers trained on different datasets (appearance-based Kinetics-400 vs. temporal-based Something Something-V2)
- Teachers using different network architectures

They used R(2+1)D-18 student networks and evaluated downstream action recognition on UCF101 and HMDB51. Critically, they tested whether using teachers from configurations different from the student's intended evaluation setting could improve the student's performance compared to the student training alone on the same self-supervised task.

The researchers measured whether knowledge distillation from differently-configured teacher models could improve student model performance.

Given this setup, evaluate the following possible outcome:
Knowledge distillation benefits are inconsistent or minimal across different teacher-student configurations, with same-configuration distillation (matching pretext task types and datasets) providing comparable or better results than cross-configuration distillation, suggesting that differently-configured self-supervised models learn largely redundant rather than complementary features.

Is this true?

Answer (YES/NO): NO